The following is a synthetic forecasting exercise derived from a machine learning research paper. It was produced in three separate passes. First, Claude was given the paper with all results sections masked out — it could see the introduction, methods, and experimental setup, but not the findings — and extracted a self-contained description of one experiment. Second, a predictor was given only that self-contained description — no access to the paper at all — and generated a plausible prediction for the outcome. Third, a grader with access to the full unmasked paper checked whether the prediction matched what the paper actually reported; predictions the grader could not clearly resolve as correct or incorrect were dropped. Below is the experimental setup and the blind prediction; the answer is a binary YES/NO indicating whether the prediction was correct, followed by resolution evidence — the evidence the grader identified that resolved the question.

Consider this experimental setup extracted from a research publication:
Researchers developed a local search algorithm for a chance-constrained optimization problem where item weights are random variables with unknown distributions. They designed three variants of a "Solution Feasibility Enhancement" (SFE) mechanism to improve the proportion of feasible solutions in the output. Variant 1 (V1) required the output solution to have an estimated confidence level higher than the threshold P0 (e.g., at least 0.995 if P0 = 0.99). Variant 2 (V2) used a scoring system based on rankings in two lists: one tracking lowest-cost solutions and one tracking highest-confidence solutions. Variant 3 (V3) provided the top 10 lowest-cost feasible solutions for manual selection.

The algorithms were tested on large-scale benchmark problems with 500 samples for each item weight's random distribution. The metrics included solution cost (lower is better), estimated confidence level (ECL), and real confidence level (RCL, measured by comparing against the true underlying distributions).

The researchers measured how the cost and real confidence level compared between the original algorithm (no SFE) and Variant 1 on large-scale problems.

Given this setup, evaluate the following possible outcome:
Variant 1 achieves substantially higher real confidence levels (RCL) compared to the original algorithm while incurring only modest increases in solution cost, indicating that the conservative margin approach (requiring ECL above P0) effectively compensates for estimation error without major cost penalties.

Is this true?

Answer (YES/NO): NO